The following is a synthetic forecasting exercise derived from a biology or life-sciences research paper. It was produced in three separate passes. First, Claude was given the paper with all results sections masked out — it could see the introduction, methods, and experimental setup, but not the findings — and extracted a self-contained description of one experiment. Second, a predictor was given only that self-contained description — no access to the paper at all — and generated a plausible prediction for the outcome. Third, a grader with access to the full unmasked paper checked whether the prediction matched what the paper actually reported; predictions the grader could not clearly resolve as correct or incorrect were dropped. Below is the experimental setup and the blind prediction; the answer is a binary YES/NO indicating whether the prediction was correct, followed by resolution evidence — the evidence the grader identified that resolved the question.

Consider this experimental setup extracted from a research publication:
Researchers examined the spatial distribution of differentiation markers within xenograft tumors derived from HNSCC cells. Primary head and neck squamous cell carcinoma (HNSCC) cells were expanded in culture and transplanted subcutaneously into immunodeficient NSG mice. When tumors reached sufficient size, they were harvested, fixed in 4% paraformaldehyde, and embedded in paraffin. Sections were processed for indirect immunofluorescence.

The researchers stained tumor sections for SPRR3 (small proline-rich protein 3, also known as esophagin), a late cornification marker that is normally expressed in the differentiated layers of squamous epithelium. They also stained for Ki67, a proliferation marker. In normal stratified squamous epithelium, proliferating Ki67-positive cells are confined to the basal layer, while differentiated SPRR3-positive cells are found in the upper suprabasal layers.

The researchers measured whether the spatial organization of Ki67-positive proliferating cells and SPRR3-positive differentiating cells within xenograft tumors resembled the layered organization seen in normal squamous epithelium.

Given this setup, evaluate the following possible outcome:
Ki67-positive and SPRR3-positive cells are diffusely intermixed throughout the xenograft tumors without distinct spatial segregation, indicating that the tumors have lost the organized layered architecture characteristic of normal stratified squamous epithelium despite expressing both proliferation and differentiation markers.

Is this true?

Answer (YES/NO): NO